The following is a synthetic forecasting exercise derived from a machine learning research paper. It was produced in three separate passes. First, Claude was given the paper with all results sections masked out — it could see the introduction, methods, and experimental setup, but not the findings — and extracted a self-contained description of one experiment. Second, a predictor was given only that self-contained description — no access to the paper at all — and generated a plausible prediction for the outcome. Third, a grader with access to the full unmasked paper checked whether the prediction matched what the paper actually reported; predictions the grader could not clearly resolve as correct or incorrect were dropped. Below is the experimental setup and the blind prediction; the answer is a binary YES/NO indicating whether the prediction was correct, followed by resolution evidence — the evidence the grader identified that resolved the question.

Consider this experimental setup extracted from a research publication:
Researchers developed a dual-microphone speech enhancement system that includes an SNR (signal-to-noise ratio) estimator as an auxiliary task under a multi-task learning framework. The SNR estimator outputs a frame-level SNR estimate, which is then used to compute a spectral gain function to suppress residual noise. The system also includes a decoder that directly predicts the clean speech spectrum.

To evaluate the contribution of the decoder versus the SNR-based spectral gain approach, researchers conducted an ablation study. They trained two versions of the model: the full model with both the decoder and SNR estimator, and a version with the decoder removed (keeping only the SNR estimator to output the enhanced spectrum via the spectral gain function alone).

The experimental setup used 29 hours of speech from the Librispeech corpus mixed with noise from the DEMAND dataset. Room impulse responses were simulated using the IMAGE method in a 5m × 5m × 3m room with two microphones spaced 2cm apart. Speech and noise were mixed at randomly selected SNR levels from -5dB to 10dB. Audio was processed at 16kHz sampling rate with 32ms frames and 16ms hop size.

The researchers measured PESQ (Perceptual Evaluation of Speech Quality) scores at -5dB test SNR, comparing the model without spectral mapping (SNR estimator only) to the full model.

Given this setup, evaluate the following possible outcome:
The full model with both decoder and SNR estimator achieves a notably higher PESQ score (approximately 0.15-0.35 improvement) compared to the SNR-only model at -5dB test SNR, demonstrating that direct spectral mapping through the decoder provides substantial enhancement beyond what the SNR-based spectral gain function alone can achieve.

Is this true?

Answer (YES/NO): YES